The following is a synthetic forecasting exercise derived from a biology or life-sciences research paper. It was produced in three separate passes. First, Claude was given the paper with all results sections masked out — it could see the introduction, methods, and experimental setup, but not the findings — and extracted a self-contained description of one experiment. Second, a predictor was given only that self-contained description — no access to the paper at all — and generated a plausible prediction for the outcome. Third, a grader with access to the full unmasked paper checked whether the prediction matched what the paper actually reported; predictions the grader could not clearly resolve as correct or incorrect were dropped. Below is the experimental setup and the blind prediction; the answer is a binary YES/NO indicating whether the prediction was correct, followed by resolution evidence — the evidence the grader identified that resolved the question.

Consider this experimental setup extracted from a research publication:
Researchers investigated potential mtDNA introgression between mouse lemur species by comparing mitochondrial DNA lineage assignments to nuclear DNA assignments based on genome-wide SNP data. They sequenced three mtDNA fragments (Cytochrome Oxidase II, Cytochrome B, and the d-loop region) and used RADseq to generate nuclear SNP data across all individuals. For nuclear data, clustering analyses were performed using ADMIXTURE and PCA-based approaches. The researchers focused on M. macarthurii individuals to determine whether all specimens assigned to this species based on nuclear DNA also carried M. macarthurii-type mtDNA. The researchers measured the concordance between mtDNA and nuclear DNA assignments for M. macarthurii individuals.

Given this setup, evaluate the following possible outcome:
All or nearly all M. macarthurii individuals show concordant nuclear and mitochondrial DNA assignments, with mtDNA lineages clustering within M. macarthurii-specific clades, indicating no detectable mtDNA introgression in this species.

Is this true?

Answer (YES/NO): NO